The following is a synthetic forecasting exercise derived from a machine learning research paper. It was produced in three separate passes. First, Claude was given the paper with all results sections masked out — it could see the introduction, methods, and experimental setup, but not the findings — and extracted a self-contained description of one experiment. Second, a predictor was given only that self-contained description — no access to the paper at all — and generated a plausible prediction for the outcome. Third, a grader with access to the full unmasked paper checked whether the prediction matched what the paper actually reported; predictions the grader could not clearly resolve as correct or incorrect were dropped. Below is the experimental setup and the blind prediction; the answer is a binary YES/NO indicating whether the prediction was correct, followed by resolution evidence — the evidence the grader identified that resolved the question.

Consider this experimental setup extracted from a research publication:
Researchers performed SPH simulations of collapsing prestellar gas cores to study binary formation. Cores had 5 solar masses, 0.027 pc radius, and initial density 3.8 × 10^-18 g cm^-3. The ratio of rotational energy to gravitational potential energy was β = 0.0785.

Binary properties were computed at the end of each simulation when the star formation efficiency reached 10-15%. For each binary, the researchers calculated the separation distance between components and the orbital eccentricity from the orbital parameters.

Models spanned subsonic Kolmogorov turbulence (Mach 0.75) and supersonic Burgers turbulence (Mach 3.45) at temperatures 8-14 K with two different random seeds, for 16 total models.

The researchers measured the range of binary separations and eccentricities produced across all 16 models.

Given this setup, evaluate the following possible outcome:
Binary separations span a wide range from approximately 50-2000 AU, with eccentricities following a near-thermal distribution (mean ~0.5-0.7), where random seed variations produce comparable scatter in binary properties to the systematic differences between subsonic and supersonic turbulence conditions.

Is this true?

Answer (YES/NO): NO